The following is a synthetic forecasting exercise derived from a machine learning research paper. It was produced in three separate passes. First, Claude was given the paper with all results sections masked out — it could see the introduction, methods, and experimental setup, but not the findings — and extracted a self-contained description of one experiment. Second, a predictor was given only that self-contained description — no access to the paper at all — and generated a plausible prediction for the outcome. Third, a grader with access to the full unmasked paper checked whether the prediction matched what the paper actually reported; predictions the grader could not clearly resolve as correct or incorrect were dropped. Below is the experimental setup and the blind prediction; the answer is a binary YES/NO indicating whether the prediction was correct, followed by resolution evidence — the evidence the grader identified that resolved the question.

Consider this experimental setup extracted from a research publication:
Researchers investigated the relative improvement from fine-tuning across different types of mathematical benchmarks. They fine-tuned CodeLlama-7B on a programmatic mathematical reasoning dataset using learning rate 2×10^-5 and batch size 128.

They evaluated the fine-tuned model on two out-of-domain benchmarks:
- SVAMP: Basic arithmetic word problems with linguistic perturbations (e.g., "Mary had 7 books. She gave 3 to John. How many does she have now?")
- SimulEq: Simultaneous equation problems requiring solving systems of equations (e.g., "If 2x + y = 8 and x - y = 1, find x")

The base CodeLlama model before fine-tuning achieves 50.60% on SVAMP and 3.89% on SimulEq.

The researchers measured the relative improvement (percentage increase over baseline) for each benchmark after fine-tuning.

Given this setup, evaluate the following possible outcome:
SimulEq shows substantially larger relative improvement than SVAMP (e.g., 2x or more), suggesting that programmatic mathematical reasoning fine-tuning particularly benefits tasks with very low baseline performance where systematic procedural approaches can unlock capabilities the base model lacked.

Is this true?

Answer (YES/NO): YES